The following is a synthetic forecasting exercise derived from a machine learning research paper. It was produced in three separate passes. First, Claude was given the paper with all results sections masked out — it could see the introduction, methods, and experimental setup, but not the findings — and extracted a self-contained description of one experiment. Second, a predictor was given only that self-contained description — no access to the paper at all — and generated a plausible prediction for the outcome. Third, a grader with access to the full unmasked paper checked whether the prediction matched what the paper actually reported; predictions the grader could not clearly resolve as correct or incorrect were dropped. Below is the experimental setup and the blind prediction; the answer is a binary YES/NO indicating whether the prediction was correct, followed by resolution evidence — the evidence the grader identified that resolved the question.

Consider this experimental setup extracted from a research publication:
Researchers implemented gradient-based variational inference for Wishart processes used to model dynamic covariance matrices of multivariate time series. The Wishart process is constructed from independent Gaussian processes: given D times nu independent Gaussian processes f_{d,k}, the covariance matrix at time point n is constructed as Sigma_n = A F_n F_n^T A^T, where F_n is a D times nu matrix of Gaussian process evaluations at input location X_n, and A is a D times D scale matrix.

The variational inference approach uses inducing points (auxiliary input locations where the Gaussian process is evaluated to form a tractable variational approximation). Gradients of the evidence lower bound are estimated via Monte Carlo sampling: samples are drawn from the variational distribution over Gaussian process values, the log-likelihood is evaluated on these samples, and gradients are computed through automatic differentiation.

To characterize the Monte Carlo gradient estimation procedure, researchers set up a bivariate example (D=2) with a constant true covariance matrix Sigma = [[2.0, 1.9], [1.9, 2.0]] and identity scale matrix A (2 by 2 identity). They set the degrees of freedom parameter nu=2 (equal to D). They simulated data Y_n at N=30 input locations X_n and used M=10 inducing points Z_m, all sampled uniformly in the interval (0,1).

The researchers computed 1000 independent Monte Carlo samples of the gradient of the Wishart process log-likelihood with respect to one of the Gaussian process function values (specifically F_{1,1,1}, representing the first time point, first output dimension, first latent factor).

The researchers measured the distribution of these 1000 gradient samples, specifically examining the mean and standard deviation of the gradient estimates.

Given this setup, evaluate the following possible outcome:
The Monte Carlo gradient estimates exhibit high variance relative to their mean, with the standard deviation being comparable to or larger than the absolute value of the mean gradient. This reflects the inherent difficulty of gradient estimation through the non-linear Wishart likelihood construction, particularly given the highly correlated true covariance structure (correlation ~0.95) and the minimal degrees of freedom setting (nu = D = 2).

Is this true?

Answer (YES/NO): YES